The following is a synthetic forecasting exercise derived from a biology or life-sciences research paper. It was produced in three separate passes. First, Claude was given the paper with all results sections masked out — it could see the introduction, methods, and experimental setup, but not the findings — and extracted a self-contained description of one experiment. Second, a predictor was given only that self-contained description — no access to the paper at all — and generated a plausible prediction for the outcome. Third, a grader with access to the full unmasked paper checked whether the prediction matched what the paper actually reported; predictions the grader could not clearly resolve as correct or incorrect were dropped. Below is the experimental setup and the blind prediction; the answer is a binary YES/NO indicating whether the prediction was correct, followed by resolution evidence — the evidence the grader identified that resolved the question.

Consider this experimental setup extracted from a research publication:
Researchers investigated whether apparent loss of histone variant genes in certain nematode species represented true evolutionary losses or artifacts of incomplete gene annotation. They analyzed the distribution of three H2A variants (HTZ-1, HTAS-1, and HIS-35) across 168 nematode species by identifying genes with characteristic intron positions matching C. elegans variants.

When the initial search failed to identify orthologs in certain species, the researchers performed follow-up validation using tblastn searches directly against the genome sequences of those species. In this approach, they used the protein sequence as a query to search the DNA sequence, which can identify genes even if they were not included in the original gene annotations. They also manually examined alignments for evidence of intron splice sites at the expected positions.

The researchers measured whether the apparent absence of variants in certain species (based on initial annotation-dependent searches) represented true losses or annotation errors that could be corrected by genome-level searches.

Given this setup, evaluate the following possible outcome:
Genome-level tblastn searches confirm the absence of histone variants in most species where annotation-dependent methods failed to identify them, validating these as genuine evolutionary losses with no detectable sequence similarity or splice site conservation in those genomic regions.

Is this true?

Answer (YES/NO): YES